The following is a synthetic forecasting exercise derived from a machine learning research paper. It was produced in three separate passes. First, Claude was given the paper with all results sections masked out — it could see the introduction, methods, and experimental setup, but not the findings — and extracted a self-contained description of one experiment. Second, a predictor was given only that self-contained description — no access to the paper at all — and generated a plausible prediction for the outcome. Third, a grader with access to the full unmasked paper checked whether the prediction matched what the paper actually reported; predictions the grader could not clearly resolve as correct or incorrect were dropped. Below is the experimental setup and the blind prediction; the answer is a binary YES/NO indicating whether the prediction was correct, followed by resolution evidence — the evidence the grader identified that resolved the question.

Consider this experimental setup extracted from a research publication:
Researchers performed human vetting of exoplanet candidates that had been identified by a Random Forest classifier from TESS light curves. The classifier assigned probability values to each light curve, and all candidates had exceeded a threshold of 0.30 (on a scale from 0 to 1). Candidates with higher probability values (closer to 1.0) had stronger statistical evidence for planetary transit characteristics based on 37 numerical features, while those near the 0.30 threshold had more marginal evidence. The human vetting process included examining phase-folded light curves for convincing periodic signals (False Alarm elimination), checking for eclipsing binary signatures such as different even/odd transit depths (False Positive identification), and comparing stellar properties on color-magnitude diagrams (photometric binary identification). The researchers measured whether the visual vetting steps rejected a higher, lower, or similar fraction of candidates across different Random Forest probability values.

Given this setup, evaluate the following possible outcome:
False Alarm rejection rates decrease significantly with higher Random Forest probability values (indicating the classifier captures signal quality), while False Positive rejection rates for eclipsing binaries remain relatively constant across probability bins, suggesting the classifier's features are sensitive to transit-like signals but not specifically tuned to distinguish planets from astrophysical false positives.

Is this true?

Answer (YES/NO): NO